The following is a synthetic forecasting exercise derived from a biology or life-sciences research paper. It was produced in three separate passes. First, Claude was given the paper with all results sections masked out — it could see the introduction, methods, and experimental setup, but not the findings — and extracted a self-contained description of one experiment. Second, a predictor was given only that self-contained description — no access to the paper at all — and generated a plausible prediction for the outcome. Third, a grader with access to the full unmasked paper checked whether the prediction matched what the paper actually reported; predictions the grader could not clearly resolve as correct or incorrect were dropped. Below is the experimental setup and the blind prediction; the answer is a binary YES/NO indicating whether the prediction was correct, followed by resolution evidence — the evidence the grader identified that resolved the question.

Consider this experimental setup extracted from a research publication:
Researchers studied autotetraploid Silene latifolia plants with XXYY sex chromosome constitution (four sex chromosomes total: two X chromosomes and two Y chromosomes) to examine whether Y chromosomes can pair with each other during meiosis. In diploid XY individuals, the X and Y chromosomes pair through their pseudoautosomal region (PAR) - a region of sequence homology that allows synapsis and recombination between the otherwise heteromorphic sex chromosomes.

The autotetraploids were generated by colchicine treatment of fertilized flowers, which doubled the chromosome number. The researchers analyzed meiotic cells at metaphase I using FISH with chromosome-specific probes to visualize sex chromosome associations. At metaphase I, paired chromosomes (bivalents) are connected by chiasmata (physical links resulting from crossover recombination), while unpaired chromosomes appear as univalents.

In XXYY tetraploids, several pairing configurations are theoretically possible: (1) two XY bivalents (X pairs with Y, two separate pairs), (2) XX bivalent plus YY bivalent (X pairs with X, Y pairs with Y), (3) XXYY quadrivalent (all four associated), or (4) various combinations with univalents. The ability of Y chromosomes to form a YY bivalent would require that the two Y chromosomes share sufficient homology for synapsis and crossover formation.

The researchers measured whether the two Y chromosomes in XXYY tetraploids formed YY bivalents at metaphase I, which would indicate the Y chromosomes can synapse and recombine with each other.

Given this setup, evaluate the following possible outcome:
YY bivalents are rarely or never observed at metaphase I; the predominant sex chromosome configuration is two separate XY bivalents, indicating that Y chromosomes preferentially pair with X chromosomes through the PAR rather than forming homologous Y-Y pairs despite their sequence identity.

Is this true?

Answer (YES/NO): NO